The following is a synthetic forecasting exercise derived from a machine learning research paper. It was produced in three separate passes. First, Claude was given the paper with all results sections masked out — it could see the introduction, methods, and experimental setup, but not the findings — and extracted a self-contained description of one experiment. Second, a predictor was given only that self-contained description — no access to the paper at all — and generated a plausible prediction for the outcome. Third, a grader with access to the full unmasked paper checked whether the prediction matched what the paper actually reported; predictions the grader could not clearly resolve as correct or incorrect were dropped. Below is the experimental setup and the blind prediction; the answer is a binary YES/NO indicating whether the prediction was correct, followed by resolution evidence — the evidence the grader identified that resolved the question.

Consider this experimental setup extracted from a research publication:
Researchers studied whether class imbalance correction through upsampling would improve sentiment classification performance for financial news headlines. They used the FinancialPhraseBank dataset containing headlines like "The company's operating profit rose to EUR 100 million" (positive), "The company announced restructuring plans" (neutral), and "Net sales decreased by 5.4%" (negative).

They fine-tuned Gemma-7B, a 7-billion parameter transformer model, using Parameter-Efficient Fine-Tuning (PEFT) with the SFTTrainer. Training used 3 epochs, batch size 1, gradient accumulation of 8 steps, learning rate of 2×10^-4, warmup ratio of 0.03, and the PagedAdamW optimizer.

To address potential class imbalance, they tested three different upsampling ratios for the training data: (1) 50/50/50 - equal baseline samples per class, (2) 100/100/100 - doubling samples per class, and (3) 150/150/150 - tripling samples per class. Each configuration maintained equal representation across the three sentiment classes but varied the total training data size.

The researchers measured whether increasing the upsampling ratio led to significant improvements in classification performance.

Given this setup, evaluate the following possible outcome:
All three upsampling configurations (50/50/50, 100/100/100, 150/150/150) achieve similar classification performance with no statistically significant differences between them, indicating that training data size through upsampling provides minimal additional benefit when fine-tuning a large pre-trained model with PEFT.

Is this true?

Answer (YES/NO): YES